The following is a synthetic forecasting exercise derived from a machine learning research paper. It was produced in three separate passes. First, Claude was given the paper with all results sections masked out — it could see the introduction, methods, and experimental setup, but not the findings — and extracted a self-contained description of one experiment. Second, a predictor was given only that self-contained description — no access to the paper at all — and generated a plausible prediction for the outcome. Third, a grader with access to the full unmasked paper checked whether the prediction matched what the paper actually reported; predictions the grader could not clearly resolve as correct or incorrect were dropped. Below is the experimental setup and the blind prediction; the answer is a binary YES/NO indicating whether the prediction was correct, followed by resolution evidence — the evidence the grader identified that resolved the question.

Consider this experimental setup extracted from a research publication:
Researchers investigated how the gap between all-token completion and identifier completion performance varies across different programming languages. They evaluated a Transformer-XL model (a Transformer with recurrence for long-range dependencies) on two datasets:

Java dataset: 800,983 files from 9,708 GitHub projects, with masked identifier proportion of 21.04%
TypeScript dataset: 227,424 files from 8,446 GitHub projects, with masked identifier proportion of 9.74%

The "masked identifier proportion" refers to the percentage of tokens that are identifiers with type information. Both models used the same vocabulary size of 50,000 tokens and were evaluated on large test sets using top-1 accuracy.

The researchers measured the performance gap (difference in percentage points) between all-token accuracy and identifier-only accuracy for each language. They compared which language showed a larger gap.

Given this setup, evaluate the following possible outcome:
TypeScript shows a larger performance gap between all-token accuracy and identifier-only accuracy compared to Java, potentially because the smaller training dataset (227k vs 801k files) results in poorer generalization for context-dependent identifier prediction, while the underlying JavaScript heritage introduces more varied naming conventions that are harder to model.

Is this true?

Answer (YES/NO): YES